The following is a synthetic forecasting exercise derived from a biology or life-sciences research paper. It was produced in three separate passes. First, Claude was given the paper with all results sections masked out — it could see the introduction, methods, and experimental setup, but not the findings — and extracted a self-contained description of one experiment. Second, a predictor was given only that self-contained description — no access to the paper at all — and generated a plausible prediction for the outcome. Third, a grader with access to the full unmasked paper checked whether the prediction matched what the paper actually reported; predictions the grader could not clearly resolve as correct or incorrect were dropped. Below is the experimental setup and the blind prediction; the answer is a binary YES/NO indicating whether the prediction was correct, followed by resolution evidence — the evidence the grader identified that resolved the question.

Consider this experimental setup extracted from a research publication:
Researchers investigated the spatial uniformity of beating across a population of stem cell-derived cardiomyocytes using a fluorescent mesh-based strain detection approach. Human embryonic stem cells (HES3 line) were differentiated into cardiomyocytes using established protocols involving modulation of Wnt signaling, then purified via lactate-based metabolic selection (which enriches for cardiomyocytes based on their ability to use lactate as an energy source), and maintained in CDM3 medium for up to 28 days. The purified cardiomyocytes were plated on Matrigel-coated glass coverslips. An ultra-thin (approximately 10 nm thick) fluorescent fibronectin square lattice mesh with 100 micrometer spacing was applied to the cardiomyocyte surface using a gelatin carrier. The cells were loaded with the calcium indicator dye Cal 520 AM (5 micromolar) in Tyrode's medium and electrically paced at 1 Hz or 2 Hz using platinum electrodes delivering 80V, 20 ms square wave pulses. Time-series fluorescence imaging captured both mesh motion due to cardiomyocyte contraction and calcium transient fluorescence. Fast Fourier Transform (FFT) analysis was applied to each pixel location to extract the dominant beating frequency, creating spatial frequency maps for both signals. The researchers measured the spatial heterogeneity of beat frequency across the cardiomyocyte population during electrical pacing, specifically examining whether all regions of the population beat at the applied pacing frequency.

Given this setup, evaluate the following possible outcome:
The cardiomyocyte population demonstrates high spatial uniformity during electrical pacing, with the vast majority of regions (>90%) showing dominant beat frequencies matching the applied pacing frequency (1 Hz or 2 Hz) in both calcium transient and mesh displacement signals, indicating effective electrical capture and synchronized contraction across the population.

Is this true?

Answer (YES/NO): YES